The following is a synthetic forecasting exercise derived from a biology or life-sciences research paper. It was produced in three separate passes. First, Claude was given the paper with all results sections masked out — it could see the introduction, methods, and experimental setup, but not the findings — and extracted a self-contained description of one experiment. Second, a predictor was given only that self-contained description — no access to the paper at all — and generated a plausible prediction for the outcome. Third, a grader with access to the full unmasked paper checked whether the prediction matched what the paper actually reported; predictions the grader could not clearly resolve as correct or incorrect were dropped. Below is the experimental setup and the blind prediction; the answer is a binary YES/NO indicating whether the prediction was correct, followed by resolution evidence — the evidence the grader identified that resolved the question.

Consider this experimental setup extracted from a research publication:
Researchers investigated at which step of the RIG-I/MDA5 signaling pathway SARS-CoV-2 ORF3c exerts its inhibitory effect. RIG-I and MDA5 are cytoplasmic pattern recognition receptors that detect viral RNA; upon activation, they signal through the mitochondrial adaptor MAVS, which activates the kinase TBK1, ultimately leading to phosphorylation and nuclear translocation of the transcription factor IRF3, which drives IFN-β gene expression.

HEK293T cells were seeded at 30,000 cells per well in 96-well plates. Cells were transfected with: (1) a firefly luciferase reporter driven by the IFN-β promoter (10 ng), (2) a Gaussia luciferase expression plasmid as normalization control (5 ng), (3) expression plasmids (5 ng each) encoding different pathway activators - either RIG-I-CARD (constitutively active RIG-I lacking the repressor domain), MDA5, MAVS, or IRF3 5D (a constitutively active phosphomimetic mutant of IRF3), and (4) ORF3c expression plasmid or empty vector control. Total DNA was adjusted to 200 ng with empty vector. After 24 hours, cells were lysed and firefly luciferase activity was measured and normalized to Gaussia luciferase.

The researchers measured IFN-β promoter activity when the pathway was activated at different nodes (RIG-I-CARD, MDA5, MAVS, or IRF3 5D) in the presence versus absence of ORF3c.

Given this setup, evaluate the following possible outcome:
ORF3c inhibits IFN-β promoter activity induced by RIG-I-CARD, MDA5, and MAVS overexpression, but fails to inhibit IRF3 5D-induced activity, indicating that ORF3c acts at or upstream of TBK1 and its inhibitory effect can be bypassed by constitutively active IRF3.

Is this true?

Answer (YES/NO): NO